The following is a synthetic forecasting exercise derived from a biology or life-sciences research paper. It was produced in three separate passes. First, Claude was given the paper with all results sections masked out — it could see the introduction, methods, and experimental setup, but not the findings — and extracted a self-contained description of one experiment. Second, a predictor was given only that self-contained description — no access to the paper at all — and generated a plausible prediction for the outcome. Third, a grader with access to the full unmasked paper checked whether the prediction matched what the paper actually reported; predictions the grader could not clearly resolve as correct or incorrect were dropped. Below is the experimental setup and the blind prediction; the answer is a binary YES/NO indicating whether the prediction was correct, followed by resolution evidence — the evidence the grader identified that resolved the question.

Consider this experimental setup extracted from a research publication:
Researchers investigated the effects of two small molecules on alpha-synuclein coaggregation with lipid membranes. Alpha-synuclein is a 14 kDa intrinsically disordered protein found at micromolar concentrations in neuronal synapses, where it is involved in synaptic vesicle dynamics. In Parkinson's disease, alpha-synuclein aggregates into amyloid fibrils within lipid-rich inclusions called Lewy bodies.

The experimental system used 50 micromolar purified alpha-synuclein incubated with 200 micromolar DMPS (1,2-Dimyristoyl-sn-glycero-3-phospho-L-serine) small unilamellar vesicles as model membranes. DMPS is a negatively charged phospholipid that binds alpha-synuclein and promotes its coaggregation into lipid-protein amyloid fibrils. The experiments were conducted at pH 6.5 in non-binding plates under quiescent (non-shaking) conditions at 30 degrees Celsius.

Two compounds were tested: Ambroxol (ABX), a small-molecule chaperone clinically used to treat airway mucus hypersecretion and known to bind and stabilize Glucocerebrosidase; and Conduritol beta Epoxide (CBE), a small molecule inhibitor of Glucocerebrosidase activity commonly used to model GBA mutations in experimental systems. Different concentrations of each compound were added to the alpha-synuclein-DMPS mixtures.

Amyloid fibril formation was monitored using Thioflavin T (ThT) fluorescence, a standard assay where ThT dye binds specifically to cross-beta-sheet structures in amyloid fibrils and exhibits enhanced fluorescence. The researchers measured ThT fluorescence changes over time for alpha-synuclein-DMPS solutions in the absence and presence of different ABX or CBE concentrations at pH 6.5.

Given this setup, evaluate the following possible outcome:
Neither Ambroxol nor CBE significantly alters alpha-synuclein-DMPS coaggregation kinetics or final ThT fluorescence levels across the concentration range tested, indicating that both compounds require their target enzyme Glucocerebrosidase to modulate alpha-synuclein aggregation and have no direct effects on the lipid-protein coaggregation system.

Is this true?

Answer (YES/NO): NO